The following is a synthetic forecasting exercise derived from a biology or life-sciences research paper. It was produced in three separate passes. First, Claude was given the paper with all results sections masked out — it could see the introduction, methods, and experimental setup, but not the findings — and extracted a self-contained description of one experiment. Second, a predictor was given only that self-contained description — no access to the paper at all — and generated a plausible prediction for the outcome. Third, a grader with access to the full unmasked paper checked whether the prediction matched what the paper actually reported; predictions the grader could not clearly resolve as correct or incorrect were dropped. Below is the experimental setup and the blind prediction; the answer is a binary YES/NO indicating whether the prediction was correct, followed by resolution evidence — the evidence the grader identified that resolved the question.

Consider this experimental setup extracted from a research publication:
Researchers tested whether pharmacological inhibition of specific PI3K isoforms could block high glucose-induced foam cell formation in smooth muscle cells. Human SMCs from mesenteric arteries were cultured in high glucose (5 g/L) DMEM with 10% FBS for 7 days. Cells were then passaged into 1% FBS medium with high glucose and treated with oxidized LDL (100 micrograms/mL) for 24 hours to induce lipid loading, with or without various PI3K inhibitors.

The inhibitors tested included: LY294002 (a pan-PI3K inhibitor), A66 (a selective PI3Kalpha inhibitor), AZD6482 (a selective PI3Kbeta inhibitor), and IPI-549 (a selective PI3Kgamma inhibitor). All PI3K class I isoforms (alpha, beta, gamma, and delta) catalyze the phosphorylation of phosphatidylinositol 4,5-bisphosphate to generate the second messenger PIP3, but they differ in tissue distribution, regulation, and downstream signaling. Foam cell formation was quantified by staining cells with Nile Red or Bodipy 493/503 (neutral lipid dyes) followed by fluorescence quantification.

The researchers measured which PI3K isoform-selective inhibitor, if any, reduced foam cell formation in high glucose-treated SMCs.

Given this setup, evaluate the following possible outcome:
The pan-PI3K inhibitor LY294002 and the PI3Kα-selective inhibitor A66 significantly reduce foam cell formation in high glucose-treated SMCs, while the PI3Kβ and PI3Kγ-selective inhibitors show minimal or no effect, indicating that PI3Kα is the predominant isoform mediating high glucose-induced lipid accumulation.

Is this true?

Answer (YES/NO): NO